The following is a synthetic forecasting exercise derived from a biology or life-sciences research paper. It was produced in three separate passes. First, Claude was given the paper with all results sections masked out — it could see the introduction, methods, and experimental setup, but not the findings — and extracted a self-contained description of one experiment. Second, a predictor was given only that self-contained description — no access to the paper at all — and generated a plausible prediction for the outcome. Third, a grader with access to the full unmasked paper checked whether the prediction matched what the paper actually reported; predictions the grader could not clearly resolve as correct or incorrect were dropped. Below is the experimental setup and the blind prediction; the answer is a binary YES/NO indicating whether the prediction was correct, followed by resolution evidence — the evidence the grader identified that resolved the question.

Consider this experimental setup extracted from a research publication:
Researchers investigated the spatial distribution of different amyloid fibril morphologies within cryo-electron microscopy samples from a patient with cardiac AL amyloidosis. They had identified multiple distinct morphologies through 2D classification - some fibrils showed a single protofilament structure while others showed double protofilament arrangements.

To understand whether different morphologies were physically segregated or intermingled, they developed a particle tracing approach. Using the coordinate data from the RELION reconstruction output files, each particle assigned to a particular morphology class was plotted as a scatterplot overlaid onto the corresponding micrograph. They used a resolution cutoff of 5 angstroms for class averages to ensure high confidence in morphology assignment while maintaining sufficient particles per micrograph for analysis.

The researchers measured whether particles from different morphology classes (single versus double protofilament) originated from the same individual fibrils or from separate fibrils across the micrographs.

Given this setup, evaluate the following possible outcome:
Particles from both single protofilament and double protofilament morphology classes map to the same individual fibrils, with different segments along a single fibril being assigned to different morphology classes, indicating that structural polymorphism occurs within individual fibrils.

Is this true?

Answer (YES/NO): NO